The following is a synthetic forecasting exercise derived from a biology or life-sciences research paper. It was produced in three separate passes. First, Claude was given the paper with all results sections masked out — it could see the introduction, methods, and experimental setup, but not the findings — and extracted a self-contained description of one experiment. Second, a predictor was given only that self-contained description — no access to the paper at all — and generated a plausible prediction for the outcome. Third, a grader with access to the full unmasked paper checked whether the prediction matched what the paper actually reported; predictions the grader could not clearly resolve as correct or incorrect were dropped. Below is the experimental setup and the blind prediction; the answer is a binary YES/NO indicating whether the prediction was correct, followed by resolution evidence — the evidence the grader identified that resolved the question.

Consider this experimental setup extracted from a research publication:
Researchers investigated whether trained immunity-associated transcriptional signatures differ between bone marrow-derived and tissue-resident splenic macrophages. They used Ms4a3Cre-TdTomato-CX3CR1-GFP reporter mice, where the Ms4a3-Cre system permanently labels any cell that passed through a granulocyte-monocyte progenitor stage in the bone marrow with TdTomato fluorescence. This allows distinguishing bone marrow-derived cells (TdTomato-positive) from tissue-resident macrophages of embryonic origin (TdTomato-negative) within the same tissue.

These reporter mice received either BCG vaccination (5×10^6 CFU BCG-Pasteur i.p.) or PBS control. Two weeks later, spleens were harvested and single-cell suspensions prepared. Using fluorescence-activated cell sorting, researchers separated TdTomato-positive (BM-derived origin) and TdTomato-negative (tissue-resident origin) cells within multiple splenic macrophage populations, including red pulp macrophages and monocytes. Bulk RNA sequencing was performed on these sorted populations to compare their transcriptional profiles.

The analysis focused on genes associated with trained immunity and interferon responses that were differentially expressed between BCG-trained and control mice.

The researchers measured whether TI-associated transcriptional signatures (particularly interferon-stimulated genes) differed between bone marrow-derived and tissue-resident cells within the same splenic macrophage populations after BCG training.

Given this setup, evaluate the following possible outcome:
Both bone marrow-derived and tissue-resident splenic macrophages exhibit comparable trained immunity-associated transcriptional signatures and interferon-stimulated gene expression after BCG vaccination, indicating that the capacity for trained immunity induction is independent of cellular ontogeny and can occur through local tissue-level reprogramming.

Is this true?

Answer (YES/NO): NO